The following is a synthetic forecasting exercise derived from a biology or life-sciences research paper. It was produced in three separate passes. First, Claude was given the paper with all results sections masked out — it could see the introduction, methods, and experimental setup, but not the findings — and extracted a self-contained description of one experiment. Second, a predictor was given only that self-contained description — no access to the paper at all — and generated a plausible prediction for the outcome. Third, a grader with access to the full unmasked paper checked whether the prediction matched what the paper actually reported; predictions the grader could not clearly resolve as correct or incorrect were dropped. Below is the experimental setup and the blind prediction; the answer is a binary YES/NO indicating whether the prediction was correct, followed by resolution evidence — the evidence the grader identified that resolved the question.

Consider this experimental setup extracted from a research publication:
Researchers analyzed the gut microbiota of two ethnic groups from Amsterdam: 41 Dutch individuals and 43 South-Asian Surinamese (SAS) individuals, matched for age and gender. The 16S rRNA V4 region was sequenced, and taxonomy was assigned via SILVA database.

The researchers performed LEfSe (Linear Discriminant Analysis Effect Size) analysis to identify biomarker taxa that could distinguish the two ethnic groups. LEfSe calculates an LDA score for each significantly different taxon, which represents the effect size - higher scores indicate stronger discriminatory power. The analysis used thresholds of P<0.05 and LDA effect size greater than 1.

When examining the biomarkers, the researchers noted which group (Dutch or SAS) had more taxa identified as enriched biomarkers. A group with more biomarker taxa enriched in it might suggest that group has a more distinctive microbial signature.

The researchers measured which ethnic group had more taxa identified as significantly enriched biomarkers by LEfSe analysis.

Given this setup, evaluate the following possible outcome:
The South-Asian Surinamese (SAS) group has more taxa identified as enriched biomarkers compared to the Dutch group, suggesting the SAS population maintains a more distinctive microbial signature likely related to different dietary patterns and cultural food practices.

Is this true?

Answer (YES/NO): NO